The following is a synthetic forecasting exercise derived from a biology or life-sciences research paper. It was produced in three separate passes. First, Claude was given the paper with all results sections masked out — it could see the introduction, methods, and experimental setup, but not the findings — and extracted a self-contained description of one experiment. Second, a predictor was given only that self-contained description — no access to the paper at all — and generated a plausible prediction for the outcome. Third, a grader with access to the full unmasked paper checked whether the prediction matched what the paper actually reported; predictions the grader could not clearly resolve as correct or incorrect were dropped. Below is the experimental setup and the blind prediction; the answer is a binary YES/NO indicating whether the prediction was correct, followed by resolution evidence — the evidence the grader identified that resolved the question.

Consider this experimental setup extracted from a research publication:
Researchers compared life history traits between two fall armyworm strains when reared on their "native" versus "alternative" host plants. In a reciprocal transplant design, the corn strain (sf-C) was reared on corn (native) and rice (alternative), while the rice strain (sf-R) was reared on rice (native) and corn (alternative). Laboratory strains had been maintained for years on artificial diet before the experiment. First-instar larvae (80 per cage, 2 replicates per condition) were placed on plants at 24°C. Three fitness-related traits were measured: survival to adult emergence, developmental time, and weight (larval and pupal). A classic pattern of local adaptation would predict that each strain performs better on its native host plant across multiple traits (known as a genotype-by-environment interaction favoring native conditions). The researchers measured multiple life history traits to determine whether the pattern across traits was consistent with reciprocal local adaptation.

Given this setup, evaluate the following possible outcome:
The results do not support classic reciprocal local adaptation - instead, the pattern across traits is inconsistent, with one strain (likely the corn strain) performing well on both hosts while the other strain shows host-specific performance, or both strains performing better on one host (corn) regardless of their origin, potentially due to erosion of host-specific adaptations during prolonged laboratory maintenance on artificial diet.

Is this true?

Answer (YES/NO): YES